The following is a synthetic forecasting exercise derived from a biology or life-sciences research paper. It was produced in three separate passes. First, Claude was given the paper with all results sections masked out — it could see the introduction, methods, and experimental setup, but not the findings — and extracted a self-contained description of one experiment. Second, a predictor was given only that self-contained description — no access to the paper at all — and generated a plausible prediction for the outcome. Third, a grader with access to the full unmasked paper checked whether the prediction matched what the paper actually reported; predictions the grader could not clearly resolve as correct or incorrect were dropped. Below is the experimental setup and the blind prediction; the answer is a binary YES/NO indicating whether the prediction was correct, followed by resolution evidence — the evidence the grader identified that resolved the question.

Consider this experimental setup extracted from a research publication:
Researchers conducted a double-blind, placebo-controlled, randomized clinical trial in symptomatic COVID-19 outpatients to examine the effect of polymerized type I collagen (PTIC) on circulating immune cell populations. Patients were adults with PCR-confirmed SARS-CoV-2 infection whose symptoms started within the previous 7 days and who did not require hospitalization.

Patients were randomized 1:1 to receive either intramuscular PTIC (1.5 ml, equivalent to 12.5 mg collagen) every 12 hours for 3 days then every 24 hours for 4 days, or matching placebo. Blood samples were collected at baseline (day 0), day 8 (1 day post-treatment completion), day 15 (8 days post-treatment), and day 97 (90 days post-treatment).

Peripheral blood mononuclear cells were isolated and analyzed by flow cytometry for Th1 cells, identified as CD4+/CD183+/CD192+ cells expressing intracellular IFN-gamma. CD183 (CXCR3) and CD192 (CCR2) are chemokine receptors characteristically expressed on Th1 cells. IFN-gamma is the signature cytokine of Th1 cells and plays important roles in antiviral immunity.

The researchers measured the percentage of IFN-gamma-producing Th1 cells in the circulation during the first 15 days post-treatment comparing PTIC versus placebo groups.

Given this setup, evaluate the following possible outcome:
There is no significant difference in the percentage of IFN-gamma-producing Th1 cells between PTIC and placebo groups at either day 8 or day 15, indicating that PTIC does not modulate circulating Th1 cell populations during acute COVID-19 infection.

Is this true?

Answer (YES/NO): NO